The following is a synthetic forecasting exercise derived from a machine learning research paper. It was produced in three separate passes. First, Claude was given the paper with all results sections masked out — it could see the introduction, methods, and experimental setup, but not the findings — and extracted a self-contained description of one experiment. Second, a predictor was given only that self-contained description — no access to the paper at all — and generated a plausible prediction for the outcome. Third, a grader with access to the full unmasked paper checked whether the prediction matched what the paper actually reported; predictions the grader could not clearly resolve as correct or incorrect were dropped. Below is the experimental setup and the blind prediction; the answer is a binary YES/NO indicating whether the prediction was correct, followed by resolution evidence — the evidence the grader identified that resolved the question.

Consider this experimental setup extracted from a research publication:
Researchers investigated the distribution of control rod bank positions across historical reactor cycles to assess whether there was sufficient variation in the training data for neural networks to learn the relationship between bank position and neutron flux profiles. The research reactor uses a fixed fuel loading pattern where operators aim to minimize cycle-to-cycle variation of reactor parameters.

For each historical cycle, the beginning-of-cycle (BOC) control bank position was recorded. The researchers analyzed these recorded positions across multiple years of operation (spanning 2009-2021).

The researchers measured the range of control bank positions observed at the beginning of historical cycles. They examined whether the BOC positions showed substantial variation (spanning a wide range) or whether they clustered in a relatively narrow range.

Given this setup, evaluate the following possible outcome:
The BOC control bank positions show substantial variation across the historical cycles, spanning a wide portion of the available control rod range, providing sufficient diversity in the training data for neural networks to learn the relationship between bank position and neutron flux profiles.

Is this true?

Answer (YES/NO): NO